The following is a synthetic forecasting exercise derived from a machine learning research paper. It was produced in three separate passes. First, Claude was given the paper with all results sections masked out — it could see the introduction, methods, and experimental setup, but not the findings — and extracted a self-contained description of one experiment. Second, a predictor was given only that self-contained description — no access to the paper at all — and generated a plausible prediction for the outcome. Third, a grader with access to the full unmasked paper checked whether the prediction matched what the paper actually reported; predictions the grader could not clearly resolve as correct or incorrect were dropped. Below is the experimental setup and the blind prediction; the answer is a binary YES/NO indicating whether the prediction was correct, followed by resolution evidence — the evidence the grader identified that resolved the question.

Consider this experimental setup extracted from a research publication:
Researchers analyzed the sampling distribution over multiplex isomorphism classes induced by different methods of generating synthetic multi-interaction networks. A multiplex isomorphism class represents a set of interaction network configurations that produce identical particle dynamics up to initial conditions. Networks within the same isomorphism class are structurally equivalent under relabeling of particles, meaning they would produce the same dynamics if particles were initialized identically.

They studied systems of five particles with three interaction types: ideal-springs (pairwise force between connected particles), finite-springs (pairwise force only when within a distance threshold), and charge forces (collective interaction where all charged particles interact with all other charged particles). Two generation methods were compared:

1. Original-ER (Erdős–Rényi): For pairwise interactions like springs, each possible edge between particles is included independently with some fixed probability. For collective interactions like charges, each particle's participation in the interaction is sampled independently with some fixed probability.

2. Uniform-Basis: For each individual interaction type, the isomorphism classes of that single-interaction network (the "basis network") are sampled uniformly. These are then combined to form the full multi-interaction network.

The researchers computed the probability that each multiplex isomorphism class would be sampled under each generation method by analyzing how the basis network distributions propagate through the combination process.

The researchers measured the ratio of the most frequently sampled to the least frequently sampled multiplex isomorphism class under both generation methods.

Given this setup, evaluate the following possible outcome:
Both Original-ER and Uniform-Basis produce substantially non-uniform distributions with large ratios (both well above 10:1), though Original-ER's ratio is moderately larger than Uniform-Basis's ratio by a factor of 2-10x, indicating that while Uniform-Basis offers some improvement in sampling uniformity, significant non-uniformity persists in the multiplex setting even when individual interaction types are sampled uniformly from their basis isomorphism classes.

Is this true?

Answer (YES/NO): YES